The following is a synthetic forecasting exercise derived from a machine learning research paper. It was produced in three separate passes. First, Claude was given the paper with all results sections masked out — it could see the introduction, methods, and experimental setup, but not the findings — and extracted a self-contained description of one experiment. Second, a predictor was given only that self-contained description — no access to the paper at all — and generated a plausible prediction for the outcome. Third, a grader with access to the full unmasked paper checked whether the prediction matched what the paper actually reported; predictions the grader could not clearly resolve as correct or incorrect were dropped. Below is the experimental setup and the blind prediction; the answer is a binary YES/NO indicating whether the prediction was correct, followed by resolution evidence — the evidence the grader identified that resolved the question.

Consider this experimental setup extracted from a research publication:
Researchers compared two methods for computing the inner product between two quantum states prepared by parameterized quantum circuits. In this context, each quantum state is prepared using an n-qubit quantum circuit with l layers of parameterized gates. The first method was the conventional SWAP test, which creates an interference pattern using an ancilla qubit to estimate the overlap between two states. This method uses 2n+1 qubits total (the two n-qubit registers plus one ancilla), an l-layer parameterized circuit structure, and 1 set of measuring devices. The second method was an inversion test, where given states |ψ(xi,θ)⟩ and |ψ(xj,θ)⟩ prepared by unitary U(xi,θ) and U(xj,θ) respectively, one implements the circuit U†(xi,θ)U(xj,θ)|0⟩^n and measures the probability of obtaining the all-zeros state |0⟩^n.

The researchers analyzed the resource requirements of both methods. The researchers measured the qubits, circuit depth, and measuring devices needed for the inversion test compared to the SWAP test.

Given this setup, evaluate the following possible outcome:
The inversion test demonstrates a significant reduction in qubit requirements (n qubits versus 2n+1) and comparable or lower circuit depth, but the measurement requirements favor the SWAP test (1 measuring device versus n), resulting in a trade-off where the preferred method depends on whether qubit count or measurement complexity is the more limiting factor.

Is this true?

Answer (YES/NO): NO